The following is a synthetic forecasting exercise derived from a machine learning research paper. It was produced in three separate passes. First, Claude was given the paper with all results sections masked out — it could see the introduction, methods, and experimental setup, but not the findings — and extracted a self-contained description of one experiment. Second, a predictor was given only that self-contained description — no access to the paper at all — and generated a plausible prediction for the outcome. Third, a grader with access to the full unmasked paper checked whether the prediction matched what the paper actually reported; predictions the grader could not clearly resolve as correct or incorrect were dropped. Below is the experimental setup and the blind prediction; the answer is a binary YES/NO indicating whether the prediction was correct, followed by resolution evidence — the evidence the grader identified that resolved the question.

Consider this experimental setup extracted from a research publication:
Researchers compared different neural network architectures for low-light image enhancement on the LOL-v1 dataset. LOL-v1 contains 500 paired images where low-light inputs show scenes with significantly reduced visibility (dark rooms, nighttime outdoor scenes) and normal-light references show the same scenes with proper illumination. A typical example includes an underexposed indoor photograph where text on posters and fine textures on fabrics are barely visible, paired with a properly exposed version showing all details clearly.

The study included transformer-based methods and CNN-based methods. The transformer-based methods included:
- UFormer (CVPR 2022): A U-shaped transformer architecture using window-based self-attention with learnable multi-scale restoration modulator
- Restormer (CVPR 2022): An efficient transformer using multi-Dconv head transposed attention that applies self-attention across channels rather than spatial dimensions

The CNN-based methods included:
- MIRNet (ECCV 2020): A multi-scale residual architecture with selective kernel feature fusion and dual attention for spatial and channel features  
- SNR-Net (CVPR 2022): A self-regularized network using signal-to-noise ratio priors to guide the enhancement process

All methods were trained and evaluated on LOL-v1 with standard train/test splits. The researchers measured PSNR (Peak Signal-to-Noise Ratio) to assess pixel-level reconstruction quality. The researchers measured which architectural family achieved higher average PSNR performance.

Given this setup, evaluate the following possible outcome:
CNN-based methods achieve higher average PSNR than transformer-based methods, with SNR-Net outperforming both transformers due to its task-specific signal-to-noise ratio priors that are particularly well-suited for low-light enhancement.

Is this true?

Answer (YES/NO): YES